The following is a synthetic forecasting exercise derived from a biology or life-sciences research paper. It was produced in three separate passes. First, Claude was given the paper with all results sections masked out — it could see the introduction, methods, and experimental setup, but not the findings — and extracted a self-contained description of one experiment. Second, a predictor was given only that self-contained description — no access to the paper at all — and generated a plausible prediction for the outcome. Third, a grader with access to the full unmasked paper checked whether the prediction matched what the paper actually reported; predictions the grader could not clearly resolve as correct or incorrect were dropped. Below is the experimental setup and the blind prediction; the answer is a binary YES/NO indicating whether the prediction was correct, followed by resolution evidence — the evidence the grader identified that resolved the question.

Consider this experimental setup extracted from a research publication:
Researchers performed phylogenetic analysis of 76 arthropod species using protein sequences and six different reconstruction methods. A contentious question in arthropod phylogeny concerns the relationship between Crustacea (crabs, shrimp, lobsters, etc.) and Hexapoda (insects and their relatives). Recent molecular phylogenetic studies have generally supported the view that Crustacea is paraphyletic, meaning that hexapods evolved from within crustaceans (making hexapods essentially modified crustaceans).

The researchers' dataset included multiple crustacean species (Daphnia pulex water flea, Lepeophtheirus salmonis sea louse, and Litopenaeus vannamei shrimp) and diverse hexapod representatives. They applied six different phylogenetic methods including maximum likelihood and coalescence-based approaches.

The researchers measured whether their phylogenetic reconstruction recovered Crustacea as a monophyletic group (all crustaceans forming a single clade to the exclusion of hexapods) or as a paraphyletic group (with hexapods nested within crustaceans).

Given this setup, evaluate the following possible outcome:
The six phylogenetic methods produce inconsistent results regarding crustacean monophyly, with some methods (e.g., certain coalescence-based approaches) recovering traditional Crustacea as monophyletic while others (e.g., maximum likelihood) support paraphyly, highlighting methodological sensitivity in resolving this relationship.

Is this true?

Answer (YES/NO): NO